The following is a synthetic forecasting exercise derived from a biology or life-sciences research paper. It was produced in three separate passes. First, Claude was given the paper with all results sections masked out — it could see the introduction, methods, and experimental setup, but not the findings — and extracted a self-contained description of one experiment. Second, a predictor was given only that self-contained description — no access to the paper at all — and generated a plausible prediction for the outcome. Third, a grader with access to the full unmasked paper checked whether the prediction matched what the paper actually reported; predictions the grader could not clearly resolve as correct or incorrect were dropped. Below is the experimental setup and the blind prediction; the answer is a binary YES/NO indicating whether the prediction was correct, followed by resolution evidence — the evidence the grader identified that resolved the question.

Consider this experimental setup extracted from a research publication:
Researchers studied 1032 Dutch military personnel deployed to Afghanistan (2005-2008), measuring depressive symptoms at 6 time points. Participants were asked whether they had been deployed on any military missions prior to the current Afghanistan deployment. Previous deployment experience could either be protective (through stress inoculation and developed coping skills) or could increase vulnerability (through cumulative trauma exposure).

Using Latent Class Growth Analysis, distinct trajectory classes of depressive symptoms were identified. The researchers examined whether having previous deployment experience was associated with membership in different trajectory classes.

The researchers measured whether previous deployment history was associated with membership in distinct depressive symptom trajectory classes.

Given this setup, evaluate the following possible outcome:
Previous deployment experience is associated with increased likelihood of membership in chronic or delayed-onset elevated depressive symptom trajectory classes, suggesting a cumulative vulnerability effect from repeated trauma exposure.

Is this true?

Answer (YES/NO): NO